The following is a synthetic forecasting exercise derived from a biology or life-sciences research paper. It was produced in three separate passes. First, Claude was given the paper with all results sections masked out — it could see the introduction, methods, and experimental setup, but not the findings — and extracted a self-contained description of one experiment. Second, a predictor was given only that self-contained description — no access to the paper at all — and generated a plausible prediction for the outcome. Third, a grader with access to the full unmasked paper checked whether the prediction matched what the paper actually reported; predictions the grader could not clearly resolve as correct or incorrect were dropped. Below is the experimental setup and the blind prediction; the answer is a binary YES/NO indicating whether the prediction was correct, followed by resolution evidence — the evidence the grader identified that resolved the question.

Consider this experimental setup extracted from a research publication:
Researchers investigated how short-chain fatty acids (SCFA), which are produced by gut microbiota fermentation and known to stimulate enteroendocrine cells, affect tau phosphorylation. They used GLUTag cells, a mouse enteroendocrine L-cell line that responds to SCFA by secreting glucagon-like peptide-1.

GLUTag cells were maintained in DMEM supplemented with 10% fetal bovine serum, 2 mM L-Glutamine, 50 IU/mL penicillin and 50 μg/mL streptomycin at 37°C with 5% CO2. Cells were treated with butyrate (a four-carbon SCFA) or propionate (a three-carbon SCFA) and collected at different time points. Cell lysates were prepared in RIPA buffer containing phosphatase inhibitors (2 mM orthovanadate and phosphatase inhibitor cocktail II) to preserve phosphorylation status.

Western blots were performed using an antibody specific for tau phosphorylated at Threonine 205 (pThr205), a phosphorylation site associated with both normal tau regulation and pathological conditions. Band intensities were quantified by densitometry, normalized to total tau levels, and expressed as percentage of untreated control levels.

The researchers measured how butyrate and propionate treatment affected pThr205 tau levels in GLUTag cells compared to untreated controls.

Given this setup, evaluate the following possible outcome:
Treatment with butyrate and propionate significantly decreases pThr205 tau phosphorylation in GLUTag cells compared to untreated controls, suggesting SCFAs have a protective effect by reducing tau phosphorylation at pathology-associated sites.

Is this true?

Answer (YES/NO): YES